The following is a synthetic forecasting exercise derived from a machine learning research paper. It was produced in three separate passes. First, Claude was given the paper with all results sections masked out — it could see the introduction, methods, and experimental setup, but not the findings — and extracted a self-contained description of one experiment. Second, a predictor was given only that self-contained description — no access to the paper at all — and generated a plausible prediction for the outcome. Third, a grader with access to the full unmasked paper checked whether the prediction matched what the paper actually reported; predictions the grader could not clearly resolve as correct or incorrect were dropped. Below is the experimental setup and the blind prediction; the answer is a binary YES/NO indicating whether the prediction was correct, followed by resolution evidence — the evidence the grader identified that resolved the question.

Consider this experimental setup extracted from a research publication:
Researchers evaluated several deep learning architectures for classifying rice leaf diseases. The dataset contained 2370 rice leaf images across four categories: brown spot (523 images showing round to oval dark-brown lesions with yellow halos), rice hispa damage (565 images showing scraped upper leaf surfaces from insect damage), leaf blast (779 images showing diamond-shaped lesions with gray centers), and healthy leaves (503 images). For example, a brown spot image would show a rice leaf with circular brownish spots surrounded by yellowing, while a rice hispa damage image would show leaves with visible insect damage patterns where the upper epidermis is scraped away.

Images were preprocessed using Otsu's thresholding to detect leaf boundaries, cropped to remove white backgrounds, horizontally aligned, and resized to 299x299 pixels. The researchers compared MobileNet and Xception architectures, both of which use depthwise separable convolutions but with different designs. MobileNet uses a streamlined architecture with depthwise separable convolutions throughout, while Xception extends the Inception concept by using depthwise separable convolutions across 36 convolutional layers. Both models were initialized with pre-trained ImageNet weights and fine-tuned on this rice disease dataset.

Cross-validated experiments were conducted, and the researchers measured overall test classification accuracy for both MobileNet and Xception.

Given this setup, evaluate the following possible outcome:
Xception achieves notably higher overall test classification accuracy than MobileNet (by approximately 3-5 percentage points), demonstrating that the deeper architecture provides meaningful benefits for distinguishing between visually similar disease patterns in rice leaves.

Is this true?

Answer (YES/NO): NO